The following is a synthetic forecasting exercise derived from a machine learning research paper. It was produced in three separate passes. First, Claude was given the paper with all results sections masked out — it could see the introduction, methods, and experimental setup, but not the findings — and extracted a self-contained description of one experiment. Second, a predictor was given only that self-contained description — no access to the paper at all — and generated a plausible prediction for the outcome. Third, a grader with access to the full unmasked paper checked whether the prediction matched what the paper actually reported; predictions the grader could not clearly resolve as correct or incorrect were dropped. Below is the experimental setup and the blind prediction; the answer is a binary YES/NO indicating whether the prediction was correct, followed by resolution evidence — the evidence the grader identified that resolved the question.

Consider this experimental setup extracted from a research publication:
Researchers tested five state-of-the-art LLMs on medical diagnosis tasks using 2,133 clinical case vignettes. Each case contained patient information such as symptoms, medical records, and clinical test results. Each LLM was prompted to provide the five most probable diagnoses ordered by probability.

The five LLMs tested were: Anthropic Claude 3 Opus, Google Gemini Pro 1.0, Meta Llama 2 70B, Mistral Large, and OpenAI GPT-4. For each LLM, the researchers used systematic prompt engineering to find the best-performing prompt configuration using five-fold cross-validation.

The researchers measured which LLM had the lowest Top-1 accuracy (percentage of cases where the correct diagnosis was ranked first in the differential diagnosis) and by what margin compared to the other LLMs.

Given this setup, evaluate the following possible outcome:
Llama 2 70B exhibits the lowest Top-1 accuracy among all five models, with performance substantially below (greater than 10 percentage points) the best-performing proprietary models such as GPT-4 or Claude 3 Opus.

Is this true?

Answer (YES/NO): YES